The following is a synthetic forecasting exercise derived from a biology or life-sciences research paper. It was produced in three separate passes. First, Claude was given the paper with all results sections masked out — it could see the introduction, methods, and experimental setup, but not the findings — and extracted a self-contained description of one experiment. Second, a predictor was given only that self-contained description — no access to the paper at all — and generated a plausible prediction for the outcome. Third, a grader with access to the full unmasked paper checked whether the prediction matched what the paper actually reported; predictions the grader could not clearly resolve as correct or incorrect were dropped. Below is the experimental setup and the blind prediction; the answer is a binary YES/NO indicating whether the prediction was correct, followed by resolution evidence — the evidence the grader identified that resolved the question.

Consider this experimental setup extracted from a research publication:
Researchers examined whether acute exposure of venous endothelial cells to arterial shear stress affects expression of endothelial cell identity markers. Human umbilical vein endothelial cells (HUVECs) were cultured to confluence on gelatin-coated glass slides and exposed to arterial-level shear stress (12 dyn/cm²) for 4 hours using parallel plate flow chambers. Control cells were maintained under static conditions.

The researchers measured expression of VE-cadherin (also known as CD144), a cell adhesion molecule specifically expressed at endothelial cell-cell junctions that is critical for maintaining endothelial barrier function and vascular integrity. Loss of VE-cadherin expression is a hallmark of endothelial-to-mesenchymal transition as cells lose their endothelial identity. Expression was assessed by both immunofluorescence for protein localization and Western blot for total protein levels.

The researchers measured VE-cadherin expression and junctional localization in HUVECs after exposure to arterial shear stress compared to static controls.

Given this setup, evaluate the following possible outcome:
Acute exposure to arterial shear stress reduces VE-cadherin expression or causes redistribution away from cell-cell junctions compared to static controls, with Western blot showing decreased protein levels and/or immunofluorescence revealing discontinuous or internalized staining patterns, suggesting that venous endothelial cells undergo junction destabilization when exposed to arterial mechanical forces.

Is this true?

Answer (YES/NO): YES